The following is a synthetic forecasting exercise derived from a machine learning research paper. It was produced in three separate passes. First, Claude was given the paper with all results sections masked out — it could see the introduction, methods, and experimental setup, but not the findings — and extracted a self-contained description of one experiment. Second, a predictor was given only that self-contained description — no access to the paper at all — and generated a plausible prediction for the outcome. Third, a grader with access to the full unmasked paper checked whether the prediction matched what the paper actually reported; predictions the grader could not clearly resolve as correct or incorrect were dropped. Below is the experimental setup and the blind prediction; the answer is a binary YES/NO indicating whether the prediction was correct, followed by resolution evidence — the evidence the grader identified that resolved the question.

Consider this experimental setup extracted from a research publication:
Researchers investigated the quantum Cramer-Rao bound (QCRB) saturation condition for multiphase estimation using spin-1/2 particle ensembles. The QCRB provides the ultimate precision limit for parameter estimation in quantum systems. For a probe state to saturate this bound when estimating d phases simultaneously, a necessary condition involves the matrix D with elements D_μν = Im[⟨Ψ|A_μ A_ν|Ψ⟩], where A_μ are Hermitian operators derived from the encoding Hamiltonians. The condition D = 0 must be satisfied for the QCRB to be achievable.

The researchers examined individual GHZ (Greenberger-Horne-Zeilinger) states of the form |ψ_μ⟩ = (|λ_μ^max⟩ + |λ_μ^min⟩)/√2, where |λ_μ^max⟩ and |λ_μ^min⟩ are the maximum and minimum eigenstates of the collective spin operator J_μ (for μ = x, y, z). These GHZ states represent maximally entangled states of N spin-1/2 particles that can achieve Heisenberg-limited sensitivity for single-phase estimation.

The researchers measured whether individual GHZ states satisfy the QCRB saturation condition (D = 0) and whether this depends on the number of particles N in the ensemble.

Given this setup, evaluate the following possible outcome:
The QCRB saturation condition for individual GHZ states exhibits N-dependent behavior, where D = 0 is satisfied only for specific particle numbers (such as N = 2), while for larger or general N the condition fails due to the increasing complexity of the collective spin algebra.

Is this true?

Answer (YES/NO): NO